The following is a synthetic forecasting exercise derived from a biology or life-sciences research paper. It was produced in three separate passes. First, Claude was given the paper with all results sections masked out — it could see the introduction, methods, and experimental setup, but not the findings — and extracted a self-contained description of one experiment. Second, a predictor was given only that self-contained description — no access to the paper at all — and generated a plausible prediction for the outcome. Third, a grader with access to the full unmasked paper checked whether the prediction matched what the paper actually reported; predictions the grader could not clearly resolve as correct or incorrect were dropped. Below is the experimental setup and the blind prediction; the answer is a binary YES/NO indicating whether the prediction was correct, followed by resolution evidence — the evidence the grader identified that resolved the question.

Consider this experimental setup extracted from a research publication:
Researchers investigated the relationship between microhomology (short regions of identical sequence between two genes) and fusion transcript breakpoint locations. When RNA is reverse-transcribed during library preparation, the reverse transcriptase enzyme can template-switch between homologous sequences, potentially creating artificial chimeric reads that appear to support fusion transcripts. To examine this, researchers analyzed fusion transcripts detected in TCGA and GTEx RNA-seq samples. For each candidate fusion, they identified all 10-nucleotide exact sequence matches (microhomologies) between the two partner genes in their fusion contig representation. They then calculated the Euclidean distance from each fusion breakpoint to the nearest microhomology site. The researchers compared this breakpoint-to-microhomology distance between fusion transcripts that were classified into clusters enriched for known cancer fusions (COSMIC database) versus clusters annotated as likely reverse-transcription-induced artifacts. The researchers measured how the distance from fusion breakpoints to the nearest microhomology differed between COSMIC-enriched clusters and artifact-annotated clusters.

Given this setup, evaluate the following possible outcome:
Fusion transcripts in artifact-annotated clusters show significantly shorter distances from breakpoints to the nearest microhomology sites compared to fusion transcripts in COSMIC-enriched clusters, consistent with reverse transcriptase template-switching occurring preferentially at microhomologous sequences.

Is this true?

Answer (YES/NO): YES